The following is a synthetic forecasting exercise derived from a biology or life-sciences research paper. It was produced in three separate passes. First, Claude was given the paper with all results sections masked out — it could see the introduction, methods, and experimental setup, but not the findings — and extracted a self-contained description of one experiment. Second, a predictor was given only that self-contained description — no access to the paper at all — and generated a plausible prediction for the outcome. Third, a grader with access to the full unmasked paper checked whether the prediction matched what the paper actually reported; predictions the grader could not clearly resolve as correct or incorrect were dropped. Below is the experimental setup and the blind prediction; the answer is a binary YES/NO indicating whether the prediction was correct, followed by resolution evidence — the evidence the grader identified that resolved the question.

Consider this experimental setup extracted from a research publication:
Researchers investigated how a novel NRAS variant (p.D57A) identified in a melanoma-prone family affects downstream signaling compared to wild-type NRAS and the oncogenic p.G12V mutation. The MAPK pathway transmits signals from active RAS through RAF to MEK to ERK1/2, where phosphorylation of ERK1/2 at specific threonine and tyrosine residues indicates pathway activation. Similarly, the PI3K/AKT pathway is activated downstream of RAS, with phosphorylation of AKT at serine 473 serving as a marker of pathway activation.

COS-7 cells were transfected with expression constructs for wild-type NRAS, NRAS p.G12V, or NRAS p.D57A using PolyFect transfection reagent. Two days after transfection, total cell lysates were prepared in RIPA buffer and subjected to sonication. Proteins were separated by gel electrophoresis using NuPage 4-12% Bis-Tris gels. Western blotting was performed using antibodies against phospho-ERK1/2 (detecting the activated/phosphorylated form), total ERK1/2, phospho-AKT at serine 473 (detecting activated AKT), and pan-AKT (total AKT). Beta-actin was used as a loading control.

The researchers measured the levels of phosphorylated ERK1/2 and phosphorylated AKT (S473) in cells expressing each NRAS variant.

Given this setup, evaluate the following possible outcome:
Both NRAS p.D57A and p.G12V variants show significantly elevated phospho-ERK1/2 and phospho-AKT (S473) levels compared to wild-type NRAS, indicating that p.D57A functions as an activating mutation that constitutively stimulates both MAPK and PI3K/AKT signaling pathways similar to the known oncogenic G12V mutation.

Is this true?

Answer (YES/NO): NO